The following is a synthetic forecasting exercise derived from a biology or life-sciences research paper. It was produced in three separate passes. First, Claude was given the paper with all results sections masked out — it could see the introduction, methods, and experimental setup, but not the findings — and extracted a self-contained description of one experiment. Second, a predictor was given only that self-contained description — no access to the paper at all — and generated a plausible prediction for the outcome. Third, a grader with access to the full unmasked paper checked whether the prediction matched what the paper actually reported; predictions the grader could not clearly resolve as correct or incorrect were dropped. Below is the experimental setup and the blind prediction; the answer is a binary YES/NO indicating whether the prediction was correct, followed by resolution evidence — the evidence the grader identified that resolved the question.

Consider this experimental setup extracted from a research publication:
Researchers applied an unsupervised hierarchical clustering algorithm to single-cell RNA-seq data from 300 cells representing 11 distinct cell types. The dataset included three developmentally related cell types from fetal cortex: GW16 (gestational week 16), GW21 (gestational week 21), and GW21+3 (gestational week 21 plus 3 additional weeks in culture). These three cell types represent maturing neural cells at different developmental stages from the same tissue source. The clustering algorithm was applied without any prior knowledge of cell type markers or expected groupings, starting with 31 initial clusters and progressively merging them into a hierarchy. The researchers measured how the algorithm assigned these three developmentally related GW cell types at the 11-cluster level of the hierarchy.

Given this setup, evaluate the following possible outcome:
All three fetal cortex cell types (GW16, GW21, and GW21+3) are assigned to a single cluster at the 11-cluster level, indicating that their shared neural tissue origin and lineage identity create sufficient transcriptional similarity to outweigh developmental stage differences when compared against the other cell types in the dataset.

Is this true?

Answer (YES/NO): YES